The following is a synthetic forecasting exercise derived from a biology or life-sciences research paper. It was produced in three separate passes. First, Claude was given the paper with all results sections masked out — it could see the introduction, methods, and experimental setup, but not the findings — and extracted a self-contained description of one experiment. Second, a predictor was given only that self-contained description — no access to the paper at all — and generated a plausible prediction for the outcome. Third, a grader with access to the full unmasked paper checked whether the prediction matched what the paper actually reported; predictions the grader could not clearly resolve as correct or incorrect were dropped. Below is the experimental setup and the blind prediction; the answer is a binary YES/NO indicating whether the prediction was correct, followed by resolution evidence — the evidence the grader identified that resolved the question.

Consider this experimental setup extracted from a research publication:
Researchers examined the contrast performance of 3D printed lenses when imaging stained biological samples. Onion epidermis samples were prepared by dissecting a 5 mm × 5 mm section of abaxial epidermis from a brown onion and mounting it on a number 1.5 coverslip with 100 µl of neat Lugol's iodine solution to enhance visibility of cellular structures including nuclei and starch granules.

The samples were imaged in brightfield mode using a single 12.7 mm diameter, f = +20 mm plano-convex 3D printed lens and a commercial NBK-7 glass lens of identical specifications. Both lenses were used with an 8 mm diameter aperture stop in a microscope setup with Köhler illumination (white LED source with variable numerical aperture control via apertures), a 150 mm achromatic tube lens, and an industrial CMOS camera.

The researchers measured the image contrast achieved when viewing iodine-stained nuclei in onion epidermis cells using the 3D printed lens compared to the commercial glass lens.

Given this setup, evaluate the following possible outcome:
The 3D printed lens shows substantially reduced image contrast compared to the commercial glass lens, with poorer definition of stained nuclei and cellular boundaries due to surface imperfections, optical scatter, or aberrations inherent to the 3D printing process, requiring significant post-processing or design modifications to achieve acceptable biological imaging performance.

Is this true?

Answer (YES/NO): NO